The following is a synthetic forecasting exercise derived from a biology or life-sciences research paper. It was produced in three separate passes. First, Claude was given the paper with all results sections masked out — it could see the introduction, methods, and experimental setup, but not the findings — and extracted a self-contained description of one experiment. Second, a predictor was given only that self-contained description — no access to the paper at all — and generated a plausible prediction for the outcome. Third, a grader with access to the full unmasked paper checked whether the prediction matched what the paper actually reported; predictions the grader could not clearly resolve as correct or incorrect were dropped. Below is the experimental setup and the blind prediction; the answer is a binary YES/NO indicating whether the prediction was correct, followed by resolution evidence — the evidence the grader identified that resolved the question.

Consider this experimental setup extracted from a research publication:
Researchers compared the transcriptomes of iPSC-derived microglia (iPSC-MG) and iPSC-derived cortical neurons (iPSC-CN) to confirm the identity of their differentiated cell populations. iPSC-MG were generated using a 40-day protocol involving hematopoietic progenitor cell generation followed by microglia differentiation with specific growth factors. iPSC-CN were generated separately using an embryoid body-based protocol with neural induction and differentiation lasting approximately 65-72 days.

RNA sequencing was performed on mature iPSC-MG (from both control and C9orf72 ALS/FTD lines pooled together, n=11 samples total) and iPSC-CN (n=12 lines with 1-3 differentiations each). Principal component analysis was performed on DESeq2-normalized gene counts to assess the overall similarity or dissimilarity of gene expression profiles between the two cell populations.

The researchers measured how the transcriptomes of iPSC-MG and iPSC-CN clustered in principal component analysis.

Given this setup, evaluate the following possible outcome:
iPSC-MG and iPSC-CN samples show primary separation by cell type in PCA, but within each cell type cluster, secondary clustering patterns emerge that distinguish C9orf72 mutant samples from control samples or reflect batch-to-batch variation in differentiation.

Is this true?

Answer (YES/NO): NO